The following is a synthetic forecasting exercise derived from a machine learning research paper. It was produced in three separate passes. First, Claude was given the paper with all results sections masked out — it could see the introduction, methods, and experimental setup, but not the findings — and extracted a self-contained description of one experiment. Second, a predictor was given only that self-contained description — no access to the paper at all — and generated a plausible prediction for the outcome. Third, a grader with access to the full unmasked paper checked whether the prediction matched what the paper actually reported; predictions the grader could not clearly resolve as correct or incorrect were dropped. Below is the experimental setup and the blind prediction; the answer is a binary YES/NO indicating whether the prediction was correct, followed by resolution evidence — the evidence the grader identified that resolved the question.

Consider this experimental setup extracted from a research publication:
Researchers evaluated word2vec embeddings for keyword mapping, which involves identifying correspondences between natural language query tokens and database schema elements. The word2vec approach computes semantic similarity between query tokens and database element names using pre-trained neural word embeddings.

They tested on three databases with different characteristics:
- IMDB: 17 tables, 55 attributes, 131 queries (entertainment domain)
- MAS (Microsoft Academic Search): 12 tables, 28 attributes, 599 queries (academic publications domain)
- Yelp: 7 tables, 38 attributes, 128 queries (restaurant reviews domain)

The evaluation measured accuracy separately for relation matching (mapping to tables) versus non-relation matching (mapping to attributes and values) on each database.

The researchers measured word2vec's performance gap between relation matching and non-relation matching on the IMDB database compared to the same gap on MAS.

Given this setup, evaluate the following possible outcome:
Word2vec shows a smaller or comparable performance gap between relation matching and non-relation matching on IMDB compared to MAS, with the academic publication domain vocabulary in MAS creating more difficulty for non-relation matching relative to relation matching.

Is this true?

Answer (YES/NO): NO